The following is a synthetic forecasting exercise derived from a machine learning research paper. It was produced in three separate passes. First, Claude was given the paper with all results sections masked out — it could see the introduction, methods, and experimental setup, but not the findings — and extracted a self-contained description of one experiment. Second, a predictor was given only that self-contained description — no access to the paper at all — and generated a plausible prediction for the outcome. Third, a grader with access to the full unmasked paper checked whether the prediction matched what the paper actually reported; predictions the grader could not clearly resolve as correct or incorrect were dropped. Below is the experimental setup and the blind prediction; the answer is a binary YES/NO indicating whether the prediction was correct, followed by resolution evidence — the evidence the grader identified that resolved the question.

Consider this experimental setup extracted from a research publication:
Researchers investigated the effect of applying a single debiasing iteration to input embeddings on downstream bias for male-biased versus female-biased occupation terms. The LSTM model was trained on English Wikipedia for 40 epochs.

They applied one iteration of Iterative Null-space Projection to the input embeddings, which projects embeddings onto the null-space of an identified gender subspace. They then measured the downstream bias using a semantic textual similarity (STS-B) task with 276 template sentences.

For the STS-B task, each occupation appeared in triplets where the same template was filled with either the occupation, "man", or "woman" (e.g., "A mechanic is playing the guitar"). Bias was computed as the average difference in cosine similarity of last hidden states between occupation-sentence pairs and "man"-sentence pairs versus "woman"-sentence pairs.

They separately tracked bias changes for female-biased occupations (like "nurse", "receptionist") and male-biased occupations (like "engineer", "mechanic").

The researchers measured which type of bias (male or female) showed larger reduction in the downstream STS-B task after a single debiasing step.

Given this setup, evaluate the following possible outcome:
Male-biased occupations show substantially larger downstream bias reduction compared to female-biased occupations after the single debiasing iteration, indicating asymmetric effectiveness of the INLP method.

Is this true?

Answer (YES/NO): YES